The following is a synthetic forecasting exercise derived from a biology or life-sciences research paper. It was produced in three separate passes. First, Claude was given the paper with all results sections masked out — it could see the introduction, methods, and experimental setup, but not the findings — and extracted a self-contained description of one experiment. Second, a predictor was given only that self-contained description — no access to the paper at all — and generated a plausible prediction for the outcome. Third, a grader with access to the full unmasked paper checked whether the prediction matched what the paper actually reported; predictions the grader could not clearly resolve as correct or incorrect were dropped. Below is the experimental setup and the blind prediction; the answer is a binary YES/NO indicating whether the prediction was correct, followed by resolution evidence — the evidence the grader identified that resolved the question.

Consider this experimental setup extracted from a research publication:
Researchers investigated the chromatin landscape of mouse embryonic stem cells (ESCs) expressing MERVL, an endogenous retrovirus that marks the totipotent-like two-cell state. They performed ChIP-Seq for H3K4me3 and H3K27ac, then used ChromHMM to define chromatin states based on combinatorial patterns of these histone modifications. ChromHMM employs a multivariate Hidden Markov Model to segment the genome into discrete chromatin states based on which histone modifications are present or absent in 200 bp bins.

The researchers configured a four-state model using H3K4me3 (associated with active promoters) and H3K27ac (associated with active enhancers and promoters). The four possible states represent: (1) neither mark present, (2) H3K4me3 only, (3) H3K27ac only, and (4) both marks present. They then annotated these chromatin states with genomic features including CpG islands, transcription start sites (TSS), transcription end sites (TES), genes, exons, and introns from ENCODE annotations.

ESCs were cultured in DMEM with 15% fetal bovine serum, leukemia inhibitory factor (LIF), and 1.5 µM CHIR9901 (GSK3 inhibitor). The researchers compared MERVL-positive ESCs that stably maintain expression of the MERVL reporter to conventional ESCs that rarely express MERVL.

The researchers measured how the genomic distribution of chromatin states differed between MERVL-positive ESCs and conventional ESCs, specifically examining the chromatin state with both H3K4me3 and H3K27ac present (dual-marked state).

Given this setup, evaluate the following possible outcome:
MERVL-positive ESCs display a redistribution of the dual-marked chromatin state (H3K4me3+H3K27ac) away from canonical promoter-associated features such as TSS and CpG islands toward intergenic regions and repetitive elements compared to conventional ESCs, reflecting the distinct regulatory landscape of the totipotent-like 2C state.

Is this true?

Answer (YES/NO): NO